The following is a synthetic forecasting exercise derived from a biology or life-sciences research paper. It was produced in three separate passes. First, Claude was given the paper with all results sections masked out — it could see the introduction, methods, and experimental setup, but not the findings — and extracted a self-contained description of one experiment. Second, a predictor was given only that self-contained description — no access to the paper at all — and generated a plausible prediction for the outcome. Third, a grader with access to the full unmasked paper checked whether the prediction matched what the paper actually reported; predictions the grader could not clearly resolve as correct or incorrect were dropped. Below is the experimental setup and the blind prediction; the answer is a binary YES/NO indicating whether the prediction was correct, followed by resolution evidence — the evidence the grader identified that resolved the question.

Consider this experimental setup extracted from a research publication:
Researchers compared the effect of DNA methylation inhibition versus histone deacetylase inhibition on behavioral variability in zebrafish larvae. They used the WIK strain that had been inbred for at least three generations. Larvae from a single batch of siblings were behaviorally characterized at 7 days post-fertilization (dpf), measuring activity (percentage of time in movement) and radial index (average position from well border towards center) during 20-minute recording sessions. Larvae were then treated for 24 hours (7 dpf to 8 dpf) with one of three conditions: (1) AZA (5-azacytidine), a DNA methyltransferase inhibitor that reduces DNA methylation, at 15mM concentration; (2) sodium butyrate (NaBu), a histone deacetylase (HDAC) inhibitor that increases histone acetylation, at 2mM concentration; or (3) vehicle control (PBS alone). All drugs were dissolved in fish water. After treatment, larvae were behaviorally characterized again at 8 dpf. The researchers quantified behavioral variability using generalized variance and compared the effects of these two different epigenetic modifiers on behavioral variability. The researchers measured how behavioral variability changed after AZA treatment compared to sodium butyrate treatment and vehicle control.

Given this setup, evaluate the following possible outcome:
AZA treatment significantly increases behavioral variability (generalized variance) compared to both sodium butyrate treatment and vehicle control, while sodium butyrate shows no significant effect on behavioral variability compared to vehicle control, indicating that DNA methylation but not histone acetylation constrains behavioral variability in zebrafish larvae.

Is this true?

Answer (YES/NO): NO